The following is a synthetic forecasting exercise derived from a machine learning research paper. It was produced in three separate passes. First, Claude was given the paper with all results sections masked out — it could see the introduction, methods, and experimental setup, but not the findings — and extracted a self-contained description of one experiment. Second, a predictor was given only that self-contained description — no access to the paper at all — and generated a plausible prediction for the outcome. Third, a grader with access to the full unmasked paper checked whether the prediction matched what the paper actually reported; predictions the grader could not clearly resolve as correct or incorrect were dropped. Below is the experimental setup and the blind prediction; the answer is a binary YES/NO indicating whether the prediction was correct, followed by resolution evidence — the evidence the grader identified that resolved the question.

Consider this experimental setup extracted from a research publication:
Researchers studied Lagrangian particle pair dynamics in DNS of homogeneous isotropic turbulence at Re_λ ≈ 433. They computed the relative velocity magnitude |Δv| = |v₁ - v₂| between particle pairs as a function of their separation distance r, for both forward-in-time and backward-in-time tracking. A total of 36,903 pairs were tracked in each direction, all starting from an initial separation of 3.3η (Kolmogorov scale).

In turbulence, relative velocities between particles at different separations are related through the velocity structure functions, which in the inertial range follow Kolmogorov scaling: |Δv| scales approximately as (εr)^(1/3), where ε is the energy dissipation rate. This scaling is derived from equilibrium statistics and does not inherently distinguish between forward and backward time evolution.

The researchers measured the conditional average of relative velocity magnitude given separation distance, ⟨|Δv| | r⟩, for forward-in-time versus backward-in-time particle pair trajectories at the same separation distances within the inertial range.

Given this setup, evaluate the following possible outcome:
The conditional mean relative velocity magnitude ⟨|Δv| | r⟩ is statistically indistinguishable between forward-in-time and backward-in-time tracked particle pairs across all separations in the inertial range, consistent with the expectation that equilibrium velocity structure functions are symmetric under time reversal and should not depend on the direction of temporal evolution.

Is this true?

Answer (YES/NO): YES